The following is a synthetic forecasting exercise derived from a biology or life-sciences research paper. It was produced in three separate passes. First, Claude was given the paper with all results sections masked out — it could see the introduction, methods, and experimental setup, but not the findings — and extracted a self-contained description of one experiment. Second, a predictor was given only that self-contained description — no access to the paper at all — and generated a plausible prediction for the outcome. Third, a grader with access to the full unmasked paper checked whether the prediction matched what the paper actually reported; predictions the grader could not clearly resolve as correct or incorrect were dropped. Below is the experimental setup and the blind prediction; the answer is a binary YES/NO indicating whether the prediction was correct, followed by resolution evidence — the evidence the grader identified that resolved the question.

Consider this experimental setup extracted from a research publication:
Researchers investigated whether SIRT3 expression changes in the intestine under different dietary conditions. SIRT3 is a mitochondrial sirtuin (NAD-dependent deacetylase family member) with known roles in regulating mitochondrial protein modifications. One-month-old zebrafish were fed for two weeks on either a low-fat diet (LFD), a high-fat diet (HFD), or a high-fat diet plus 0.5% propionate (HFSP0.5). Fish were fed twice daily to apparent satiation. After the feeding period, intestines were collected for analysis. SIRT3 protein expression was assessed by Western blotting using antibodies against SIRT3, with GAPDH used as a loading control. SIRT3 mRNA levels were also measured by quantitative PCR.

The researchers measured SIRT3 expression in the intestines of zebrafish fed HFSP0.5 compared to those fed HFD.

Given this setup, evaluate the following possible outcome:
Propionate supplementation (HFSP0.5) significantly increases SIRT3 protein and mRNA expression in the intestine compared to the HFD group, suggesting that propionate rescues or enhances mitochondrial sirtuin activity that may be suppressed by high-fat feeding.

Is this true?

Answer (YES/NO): NO